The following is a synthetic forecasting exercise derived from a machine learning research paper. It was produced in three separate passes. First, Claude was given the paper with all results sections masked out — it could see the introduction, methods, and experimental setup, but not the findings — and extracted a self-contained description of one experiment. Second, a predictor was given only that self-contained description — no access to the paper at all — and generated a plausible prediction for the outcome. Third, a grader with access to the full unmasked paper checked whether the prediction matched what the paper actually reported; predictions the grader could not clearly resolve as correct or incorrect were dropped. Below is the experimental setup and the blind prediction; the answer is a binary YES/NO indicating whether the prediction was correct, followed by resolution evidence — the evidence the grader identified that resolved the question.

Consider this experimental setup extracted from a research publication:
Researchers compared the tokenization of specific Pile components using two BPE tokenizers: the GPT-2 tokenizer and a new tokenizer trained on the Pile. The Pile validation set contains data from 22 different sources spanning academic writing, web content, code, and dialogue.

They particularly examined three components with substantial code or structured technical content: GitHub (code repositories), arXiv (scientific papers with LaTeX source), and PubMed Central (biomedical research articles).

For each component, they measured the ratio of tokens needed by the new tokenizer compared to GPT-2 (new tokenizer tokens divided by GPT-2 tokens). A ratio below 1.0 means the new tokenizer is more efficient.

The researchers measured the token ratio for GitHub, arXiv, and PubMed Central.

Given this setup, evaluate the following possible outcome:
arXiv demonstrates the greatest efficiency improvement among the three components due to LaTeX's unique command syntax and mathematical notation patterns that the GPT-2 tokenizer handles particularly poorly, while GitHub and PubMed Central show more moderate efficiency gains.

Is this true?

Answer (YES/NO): NO